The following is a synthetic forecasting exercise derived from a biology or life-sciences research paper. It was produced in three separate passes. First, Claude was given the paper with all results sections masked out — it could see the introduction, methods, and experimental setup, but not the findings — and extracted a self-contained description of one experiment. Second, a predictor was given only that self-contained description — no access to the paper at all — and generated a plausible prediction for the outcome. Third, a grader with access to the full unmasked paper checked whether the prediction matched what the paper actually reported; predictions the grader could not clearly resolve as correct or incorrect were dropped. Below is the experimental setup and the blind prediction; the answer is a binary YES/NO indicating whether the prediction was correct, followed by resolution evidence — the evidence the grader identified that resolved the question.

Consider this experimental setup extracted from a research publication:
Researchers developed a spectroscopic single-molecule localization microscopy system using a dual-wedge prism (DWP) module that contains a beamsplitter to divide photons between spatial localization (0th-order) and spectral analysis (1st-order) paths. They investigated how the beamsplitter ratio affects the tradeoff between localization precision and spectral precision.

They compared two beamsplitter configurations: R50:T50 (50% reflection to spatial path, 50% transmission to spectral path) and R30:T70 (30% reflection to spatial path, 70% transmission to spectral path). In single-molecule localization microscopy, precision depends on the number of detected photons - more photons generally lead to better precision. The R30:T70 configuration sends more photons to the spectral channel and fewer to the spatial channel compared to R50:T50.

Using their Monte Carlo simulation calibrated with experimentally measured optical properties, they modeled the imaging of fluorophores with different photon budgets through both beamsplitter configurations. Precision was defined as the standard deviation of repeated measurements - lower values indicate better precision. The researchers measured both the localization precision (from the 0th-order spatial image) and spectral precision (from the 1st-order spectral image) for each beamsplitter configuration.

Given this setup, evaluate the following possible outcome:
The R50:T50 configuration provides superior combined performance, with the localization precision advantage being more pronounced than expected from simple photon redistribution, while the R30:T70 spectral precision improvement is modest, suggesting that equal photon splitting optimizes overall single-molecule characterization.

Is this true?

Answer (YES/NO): NO